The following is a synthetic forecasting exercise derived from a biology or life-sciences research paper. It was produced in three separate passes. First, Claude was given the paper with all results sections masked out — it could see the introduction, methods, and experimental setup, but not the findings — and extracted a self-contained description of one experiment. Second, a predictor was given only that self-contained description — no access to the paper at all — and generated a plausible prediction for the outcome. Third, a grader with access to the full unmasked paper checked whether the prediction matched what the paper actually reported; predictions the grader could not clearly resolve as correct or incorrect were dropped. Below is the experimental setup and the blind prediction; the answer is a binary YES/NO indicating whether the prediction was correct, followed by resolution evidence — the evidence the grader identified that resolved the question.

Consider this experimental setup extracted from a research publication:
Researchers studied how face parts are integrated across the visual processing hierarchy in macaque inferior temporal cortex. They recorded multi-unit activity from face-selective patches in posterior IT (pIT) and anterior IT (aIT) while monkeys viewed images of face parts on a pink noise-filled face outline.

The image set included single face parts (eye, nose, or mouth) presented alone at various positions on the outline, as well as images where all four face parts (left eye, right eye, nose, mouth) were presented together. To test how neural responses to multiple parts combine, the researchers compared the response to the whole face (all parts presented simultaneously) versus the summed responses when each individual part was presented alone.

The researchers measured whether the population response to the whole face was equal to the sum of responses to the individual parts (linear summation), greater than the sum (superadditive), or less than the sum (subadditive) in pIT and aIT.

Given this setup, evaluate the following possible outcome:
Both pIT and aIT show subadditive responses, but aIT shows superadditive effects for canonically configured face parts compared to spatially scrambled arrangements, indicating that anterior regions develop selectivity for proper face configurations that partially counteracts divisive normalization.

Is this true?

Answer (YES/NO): NO